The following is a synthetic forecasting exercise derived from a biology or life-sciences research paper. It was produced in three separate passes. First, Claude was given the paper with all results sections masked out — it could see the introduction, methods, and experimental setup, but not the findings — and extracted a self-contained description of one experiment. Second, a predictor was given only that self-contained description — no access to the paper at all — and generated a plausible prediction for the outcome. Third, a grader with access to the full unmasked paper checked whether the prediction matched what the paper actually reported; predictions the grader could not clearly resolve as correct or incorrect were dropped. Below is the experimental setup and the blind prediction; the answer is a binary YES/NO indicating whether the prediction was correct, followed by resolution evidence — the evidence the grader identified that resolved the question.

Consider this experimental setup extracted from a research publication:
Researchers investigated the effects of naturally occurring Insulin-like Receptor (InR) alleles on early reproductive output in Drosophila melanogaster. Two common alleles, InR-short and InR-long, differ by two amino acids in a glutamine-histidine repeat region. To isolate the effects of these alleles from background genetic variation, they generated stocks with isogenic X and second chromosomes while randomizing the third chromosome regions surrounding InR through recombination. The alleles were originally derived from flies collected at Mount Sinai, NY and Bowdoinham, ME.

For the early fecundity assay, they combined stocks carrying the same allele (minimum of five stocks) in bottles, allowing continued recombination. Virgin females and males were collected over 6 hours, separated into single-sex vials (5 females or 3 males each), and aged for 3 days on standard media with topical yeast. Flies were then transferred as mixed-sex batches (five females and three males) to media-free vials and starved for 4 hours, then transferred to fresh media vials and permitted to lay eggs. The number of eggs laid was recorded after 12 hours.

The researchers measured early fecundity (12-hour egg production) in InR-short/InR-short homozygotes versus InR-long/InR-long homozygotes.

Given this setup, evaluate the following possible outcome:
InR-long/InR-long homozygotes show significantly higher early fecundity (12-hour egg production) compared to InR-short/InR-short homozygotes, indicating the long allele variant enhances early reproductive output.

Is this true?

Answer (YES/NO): YES